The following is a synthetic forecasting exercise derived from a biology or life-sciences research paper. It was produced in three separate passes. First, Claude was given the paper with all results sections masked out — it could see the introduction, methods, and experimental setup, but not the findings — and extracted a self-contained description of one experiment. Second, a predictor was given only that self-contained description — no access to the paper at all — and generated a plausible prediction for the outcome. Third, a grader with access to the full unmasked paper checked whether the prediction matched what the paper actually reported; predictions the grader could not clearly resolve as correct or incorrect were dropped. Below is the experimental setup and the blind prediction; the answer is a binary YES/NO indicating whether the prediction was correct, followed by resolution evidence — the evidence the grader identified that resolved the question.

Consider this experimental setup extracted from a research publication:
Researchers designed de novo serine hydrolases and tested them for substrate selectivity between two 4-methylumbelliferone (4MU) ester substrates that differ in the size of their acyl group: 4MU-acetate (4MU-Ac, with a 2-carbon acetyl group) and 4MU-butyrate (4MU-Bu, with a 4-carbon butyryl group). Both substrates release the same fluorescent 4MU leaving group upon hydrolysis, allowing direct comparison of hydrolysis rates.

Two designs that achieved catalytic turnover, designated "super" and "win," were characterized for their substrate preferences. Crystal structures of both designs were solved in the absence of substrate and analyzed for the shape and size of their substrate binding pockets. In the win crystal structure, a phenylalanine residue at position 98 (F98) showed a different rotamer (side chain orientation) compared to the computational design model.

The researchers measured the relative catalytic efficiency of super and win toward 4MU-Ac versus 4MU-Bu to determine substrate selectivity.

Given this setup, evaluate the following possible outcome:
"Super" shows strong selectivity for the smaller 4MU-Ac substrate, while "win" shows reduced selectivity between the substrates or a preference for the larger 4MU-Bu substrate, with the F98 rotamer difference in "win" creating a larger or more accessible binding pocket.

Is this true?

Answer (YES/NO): NO